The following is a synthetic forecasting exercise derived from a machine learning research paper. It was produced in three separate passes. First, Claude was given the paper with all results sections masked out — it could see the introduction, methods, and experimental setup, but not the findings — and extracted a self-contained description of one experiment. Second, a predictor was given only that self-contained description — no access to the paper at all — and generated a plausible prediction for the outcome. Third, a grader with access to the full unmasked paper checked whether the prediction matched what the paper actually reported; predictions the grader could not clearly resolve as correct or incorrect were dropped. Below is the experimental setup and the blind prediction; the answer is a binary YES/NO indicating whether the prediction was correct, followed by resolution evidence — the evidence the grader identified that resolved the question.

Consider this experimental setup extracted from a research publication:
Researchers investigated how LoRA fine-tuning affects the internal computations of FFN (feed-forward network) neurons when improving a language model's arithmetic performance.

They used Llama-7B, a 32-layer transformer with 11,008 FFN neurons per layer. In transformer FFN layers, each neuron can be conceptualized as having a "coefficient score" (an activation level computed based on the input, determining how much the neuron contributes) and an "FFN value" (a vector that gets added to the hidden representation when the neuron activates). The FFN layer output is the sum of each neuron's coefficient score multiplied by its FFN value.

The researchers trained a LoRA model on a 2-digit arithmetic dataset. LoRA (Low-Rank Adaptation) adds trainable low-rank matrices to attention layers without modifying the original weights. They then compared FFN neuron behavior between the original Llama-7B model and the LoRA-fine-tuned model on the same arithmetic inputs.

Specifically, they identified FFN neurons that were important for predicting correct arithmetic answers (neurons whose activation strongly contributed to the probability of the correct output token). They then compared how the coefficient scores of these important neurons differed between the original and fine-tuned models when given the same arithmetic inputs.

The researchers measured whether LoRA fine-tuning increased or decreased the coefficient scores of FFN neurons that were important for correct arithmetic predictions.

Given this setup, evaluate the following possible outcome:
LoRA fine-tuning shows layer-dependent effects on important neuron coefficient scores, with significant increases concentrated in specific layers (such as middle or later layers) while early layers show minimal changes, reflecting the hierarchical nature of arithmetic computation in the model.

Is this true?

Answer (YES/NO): NO